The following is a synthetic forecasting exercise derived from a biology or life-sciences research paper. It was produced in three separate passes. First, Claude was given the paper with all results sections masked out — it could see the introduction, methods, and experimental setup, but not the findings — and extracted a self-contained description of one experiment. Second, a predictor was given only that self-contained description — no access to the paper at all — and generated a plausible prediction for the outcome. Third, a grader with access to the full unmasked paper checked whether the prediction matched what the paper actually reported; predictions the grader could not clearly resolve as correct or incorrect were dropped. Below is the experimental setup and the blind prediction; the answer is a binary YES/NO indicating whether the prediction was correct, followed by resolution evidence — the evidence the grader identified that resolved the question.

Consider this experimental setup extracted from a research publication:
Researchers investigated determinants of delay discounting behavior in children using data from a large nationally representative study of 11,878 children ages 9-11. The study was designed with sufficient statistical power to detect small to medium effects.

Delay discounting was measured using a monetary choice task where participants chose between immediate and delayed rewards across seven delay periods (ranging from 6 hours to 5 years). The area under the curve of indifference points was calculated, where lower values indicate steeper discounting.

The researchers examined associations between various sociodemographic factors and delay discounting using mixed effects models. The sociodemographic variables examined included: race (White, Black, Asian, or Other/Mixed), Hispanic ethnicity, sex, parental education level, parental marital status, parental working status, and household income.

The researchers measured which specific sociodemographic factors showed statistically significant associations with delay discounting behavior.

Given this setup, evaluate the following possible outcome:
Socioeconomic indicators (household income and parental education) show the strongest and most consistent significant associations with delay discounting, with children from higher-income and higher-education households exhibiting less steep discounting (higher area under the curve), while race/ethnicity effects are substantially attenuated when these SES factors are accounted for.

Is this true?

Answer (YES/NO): NO